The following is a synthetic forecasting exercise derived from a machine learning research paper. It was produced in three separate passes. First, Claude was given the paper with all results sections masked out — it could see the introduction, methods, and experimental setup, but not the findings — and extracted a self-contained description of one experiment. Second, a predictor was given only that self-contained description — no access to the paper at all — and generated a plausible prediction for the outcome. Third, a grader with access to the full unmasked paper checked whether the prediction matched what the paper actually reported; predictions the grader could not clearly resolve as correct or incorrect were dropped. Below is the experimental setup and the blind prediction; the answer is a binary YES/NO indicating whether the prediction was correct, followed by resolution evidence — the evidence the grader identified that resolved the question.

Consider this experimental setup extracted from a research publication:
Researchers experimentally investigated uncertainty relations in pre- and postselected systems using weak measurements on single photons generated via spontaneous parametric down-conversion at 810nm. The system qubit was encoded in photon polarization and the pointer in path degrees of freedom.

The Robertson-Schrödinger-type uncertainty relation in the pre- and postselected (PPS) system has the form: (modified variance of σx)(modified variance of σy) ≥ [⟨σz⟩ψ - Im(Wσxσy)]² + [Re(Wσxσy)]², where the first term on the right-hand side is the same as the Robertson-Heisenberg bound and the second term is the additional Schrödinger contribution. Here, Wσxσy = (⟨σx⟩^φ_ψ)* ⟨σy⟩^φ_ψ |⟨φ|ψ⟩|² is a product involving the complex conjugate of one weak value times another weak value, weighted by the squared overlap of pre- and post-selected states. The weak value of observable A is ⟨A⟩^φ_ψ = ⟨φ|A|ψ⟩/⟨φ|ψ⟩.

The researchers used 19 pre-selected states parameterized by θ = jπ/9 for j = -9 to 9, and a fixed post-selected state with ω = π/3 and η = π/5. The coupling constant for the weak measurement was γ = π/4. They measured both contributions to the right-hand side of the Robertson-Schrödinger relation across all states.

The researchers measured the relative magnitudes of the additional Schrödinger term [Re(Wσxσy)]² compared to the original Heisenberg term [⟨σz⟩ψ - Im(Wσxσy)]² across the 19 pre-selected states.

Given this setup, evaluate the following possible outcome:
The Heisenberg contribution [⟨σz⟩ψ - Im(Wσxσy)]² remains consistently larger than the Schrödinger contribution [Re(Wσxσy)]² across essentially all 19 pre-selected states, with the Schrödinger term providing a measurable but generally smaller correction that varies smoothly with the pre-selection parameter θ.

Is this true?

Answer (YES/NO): NO